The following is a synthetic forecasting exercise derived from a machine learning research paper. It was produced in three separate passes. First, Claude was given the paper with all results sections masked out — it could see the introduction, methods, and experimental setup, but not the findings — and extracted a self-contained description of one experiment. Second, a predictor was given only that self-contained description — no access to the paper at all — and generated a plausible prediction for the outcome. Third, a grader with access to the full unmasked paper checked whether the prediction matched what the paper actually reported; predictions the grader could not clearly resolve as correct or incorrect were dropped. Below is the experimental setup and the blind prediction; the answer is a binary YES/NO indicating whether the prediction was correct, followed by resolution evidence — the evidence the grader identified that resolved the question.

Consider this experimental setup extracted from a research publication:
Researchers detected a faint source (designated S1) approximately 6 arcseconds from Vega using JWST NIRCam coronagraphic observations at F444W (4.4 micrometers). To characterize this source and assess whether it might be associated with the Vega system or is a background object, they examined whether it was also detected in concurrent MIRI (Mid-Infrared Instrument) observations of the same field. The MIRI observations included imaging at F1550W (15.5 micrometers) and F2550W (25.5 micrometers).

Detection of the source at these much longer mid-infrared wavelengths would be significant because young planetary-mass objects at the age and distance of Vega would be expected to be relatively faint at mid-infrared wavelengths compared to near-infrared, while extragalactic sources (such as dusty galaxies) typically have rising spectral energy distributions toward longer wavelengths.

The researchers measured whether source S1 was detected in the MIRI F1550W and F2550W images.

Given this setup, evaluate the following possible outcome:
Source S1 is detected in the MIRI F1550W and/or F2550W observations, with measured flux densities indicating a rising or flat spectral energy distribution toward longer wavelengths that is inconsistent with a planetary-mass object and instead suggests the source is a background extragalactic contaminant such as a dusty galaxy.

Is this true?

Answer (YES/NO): YES